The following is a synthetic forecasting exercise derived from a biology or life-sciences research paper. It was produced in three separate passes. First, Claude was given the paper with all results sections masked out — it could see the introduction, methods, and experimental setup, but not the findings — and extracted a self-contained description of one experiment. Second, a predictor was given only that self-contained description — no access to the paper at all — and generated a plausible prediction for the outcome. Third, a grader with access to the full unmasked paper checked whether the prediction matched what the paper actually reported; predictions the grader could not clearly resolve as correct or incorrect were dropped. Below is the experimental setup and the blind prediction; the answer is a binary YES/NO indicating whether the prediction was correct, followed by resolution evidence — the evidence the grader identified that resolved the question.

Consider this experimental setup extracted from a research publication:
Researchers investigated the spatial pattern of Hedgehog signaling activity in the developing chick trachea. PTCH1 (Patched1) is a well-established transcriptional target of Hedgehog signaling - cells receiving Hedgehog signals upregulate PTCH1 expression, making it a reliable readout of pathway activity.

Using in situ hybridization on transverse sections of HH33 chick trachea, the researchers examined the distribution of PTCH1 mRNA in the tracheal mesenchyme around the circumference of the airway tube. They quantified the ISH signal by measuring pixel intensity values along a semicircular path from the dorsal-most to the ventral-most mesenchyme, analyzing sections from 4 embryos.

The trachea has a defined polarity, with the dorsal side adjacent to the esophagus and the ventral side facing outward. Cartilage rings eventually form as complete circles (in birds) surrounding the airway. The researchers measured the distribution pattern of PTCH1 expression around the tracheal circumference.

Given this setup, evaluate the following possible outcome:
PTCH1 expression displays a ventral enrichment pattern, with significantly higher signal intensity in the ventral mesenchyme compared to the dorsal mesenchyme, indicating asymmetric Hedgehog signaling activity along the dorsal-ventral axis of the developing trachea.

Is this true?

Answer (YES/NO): NO